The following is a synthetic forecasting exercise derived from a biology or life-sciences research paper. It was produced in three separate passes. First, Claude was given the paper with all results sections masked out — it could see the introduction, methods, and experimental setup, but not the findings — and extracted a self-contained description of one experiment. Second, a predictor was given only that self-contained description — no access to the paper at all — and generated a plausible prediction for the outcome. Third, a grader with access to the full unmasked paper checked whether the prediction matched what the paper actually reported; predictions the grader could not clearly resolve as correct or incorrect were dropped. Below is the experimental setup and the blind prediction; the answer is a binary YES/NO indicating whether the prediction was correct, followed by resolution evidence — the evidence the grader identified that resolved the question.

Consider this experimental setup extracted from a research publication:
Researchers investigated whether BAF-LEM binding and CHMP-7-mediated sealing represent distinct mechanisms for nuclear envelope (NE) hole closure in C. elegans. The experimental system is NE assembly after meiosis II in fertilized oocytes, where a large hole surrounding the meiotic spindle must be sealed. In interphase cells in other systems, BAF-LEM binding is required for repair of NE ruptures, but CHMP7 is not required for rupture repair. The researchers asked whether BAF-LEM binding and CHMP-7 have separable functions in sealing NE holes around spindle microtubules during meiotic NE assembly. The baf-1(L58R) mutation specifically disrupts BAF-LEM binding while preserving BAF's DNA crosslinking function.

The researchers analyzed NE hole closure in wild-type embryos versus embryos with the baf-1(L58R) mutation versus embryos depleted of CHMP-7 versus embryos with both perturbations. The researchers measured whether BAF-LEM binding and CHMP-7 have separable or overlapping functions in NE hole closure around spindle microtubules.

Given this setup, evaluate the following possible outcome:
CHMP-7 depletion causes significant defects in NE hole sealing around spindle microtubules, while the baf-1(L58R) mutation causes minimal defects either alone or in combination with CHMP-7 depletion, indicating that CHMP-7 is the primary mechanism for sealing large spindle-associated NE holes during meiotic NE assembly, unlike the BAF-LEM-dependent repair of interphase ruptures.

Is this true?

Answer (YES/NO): NO